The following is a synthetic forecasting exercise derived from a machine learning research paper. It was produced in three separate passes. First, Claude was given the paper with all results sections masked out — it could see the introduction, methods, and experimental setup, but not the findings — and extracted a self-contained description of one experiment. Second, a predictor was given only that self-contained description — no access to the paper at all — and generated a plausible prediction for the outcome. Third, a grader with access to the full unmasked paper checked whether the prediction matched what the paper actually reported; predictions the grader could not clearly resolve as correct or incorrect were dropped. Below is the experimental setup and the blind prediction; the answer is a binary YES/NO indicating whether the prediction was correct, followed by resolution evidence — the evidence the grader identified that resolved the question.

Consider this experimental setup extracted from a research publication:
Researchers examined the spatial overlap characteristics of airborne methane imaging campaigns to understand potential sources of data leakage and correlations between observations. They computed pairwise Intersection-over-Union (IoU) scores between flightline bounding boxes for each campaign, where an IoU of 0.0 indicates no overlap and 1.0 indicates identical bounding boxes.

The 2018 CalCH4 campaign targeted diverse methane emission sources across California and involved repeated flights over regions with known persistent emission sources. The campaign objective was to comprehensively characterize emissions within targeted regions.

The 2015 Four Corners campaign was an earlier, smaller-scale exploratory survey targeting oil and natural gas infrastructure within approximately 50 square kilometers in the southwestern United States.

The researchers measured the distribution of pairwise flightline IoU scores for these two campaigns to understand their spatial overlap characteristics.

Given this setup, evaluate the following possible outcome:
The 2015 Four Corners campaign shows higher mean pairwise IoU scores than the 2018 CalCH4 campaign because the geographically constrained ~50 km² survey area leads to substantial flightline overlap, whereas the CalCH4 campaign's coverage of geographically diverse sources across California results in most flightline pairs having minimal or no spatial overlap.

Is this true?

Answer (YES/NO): NO